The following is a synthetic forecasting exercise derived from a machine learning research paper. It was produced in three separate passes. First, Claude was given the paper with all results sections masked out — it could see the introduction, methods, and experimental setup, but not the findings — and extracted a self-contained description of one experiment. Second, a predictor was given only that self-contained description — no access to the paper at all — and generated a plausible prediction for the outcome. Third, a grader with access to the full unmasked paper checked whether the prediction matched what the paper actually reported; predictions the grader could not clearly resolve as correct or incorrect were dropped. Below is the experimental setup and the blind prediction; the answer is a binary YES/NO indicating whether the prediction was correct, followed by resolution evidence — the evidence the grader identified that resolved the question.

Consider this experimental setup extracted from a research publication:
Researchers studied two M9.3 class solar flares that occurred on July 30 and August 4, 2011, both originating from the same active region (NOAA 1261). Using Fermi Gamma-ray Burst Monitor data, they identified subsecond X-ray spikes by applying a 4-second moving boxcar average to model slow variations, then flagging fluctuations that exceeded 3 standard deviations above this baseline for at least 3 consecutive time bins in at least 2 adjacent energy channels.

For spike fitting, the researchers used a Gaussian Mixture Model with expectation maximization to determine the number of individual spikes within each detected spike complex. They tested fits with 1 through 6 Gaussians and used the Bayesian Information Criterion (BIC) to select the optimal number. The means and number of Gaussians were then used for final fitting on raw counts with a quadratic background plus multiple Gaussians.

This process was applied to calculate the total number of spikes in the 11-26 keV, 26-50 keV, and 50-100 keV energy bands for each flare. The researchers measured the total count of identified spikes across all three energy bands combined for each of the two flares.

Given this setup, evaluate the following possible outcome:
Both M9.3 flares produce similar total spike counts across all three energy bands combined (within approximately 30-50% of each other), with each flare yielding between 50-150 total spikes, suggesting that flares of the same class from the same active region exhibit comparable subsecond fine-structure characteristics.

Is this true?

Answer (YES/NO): NO